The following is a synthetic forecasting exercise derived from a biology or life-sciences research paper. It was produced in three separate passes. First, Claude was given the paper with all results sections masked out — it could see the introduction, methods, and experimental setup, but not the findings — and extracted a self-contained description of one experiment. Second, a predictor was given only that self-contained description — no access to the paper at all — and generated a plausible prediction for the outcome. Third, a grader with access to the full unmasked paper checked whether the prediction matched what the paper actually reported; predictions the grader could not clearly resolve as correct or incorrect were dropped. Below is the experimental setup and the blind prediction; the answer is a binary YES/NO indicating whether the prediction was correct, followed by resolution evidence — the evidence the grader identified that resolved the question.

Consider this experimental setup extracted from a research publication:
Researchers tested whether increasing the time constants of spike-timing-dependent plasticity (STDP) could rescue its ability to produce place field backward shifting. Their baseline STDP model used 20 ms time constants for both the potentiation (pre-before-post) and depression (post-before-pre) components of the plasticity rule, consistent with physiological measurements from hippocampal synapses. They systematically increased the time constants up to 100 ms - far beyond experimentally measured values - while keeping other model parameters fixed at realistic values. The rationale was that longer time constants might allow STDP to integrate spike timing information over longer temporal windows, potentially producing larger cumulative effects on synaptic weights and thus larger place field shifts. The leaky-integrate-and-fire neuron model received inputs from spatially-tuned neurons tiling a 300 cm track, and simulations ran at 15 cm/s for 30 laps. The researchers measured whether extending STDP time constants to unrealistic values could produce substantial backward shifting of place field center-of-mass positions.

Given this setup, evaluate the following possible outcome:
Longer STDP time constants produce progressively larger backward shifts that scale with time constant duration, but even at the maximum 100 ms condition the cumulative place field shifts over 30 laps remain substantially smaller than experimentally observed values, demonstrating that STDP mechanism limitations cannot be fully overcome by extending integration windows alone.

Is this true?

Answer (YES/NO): YES